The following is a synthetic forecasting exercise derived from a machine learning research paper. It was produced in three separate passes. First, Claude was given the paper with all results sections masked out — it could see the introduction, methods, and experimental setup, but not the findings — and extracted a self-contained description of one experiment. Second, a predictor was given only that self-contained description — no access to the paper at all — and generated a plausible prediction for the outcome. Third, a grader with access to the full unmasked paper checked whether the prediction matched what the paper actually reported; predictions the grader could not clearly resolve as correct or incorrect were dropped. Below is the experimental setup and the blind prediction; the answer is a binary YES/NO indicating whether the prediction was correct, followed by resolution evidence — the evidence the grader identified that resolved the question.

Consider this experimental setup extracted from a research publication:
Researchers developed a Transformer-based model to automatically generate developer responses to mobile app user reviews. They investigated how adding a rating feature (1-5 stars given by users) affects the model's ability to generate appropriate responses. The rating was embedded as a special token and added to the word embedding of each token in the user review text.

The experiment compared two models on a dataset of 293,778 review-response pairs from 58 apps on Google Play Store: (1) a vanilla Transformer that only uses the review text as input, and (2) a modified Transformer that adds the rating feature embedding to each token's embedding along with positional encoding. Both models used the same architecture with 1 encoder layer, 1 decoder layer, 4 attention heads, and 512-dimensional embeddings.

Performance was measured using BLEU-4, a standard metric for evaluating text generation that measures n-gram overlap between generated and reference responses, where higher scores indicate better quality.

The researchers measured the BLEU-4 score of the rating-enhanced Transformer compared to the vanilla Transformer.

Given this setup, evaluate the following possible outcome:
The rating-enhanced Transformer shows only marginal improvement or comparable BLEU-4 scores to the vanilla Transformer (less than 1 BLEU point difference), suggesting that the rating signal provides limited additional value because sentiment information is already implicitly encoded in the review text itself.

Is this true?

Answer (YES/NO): NO